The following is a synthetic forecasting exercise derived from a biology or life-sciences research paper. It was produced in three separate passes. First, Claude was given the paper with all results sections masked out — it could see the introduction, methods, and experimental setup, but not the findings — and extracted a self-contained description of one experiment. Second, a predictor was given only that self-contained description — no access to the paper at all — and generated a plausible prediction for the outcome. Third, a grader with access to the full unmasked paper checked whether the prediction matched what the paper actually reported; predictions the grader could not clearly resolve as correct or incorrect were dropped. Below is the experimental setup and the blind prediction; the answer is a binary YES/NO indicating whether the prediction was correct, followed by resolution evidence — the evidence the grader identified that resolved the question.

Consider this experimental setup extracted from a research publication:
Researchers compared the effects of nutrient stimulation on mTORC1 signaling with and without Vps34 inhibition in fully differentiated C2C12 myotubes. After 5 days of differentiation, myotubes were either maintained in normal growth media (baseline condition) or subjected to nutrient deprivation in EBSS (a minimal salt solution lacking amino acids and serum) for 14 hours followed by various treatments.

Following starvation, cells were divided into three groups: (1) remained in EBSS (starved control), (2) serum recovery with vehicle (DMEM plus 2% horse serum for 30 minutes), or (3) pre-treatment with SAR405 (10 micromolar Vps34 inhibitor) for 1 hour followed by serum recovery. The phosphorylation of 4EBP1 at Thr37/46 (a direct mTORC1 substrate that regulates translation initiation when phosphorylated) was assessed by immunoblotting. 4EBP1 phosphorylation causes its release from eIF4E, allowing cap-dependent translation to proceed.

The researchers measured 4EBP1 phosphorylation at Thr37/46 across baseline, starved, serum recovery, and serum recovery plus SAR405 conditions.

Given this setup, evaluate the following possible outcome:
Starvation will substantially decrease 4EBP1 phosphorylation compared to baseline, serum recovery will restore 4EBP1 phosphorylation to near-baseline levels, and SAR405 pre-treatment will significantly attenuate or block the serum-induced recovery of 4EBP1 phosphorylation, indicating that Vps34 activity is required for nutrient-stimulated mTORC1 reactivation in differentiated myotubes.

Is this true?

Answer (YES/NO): NO